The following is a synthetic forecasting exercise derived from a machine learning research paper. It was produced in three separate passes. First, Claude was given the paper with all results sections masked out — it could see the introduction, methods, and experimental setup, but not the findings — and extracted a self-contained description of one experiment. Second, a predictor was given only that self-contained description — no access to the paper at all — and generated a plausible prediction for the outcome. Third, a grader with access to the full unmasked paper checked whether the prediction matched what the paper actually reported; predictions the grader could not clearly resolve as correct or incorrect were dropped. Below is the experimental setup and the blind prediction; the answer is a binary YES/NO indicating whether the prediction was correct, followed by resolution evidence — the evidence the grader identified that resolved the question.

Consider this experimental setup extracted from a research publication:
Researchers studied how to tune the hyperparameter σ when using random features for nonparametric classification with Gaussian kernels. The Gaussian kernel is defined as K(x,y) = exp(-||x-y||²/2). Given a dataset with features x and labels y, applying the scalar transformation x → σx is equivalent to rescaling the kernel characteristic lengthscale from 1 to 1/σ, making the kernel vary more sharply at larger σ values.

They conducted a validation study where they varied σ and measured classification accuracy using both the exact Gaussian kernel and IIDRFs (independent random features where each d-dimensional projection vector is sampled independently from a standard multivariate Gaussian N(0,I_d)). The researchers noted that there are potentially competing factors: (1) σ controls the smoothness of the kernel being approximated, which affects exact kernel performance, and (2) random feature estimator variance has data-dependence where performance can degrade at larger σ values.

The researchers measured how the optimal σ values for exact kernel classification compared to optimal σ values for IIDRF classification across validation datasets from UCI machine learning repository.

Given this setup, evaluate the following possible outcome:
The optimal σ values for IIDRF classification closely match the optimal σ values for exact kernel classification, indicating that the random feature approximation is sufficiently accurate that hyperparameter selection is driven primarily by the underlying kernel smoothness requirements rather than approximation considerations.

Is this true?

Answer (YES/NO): NO